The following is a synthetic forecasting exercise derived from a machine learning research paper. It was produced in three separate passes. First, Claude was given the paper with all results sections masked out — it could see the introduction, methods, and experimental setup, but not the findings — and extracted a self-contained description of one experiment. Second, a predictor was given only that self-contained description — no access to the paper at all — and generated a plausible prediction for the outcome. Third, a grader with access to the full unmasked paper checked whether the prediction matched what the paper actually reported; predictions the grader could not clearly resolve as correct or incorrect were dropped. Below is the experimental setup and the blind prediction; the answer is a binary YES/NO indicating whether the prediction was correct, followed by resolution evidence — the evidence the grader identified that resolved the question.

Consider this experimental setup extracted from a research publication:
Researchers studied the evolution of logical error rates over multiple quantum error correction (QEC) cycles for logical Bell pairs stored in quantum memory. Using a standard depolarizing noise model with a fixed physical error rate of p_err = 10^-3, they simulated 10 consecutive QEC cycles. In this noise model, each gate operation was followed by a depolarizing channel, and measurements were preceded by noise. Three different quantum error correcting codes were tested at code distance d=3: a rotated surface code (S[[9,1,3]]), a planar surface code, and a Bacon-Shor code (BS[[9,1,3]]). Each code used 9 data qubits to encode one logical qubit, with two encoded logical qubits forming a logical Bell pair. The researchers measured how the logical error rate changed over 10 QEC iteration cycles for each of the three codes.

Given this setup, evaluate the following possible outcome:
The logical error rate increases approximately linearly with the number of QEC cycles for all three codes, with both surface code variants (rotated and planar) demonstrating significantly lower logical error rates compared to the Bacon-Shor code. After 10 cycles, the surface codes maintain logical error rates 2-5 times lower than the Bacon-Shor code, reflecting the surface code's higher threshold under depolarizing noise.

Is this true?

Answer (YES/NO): NO